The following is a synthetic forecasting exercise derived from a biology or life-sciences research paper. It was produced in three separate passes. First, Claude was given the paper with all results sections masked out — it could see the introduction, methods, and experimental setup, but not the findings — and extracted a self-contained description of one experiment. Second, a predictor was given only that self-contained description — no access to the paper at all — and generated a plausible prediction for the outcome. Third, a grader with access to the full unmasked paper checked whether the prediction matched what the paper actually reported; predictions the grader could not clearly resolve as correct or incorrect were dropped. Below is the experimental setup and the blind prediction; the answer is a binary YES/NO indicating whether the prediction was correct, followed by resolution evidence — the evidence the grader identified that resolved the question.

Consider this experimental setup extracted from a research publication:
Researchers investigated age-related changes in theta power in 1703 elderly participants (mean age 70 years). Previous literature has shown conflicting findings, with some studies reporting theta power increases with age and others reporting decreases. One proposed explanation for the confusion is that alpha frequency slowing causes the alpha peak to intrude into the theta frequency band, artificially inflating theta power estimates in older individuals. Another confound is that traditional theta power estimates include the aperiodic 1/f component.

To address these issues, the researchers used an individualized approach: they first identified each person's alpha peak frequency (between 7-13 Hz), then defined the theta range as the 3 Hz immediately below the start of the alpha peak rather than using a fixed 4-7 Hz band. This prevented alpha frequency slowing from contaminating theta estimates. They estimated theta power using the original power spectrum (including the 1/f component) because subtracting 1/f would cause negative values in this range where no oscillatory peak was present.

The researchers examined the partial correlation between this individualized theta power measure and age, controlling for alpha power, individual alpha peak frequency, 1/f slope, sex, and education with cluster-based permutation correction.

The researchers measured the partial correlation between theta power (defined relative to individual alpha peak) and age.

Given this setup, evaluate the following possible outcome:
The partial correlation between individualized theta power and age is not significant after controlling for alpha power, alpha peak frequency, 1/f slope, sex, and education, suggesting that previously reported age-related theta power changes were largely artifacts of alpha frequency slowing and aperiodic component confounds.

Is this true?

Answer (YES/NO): YES